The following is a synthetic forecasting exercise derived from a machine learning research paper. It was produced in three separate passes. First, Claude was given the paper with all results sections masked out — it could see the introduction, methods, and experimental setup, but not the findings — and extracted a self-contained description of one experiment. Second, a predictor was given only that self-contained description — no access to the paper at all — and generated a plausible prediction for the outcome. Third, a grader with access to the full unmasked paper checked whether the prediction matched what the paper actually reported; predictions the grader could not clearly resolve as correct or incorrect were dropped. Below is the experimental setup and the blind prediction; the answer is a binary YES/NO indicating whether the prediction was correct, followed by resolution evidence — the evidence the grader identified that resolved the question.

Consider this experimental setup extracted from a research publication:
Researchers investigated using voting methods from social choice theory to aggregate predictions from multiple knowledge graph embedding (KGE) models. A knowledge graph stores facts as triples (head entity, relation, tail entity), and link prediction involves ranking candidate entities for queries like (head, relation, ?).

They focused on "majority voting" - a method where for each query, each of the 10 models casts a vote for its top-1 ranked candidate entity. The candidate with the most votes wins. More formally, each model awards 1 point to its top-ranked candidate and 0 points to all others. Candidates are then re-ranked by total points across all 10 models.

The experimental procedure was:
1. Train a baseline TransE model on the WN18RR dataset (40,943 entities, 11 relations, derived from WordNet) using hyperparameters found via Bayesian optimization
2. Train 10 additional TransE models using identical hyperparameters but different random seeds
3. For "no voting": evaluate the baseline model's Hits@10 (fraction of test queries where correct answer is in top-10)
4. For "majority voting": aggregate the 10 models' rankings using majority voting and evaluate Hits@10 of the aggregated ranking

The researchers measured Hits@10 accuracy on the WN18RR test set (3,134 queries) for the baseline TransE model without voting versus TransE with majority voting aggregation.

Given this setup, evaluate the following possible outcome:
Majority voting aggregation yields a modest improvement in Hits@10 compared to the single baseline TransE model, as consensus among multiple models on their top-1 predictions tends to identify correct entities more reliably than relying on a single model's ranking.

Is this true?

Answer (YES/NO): NO